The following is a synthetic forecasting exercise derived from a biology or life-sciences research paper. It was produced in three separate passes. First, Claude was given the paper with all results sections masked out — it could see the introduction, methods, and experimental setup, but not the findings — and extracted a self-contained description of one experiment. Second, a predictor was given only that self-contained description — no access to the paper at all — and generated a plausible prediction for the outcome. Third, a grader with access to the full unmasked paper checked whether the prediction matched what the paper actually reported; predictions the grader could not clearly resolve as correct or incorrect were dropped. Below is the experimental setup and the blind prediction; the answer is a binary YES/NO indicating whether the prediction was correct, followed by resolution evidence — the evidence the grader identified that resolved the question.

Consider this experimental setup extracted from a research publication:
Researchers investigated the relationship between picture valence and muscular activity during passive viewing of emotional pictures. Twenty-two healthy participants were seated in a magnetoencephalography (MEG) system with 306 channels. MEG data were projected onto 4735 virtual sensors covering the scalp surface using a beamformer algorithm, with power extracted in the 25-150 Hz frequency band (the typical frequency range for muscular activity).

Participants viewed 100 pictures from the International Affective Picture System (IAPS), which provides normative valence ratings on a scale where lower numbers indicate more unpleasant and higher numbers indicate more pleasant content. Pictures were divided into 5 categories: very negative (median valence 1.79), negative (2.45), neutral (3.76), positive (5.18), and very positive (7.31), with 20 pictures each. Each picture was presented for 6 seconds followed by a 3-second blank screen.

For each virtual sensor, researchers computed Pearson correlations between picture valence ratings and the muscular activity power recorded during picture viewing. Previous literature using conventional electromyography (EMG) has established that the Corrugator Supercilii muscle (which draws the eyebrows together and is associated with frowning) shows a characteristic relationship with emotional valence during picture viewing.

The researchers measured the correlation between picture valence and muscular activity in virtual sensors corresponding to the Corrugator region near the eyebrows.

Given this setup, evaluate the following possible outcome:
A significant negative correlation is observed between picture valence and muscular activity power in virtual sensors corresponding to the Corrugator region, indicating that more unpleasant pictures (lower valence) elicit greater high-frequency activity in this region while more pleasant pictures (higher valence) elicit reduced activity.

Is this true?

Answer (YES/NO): YES